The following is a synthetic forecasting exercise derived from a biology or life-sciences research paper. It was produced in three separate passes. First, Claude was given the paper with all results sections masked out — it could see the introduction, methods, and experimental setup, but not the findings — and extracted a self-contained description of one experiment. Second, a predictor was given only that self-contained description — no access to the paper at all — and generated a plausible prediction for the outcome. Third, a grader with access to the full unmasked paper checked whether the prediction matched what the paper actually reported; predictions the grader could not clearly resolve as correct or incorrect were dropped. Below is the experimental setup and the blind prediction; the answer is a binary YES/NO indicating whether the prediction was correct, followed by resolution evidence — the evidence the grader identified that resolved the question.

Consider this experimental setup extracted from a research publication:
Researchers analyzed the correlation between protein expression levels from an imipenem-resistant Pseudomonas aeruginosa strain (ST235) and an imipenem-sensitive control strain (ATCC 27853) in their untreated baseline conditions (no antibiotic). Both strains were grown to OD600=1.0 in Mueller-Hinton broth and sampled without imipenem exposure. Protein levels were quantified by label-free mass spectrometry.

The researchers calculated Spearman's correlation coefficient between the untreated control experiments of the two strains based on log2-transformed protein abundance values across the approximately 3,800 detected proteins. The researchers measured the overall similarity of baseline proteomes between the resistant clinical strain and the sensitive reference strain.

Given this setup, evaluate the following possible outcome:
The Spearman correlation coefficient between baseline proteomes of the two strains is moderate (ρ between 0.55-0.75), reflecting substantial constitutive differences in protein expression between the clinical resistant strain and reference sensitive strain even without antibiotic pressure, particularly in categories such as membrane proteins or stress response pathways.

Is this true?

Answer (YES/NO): NO